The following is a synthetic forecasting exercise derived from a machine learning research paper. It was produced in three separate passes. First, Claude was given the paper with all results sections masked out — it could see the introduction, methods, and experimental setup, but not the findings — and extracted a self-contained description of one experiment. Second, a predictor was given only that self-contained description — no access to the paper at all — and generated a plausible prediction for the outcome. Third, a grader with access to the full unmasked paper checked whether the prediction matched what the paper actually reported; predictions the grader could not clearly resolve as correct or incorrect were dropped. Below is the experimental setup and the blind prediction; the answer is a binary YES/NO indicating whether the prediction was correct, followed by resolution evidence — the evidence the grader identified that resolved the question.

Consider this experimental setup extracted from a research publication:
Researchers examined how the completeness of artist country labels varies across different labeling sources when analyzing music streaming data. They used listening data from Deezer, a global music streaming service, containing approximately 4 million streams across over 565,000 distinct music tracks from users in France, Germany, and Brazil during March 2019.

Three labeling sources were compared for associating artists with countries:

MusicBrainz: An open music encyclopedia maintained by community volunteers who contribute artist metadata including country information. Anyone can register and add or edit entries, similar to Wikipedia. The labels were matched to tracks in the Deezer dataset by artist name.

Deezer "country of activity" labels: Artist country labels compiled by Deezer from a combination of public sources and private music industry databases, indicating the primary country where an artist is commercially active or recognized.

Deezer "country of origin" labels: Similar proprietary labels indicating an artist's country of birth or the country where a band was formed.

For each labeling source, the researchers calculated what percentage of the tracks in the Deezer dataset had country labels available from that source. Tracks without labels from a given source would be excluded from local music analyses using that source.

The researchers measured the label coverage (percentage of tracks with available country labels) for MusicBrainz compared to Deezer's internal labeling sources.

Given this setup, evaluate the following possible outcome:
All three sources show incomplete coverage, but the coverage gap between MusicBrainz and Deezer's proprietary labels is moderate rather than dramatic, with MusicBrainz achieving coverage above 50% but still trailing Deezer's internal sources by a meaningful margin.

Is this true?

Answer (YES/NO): NO